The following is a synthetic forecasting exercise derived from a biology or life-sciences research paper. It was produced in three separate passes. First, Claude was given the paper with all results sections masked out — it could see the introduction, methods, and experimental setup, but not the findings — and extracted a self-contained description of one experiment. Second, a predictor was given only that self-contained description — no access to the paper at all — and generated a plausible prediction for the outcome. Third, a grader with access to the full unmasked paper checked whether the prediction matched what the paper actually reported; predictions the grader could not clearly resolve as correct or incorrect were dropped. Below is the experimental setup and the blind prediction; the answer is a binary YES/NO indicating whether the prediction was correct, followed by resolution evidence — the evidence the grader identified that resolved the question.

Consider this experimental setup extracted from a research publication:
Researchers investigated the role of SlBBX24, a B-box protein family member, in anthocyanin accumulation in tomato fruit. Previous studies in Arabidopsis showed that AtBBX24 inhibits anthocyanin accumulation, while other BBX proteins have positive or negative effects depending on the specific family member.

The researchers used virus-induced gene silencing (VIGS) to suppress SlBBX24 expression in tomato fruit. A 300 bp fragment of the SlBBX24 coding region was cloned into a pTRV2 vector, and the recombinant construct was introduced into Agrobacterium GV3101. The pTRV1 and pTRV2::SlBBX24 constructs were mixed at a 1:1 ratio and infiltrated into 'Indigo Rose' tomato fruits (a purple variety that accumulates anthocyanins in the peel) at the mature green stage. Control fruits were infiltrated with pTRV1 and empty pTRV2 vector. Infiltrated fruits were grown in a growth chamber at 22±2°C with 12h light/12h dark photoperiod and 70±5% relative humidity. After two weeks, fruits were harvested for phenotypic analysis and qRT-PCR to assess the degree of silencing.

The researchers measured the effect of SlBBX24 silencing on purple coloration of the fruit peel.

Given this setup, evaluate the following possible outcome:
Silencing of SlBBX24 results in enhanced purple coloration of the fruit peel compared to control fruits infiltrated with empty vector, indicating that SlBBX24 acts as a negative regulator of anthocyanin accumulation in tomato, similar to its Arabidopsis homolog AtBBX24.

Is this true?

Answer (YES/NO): NO